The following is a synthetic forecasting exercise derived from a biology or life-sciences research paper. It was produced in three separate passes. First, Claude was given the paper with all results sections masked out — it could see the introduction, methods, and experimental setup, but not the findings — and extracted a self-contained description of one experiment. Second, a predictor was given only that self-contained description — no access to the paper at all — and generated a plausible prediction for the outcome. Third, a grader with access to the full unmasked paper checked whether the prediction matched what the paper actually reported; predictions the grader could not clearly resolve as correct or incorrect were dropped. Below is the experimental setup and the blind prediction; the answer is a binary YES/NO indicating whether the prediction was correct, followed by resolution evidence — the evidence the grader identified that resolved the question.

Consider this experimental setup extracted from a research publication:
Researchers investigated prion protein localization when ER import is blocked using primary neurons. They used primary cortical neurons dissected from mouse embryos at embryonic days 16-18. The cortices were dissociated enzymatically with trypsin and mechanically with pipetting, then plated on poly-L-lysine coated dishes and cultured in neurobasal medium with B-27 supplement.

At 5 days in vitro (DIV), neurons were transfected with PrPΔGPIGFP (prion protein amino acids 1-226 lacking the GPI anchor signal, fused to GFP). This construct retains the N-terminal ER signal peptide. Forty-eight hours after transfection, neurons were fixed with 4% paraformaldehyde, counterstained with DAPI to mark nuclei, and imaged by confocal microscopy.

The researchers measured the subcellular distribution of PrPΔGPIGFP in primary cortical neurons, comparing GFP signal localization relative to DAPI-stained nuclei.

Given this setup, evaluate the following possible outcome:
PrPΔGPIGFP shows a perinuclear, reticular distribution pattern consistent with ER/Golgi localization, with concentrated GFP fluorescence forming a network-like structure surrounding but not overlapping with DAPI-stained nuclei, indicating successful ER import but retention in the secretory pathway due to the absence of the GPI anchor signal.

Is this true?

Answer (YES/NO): NO